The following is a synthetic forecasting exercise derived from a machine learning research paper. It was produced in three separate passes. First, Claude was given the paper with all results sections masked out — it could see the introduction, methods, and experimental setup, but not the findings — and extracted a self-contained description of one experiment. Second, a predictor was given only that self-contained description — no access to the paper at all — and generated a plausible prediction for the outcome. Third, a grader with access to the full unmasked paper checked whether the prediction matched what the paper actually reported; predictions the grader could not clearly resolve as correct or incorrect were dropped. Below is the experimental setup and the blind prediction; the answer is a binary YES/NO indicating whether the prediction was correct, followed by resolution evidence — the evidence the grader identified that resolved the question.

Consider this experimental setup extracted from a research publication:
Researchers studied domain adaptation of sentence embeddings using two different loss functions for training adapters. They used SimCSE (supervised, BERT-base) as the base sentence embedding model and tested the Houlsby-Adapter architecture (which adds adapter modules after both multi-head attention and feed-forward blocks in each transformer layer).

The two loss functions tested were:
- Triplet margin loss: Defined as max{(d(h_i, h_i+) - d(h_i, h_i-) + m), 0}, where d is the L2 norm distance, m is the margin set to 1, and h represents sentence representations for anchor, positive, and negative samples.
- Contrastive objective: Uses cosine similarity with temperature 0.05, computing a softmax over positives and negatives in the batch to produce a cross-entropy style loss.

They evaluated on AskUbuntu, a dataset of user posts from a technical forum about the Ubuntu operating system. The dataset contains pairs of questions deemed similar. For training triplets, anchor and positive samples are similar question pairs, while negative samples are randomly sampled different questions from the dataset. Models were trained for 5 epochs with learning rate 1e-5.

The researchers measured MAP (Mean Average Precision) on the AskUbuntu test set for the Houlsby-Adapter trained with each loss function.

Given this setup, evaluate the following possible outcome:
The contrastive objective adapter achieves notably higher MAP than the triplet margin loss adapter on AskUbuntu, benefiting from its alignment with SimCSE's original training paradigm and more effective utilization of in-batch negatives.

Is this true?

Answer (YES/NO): NO